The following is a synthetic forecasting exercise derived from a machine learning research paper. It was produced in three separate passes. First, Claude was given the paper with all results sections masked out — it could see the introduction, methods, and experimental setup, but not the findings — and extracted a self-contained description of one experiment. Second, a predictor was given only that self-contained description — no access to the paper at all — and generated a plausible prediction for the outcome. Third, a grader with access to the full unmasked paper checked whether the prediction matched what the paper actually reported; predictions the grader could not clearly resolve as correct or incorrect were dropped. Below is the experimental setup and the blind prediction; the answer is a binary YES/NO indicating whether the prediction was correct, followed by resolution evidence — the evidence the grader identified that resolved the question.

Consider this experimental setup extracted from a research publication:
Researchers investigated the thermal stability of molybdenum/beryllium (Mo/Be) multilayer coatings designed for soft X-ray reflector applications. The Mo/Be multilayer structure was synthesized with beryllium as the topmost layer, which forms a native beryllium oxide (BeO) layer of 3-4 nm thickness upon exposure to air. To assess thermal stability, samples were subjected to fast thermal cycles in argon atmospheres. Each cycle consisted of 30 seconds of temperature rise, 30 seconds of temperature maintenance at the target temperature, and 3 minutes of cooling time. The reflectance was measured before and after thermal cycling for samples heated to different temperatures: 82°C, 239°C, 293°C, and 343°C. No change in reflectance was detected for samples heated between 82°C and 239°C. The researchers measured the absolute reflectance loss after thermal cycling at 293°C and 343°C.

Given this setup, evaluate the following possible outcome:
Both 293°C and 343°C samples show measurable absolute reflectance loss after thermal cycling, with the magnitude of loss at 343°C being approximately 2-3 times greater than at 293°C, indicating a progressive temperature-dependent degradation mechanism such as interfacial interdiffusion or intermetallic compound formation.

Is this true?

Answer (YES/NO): YES